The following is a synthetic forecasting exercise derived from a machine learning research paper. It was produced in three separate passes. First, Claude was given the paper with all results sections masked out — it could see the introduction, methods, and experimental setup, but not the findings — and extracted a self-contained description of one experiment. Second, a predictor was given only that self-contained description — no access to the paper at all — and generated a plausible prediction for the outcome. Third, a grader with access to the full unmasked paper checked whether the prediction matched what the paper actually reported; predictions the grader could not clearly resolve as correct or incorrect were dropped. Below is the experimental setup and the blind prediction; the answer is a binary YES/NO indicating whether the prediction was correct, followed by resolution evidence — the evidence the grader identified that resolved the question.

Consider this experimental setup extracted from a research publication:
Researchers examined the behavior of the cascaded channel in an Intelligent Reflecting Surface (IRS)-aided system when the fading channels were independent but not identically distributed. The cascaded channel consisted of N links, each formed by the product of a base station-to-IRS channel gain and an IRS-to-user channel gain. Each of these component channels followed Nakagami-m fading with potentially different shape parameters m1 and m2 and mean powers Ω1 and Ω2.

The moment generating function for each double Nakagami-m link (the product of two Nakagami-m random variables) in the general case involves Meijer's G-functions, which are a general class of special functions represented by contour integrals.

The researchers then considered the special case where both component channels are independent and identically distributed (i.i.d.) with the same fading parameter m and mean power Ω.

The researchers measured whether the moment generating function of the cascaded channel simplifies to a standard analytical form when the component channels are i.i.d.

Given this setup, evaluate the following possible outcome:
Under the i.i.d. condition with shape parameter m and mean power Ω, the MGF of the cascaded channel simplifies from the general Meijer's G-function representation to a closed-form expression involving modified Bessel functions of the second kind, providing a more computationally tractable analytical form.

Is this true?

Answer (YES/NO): NO